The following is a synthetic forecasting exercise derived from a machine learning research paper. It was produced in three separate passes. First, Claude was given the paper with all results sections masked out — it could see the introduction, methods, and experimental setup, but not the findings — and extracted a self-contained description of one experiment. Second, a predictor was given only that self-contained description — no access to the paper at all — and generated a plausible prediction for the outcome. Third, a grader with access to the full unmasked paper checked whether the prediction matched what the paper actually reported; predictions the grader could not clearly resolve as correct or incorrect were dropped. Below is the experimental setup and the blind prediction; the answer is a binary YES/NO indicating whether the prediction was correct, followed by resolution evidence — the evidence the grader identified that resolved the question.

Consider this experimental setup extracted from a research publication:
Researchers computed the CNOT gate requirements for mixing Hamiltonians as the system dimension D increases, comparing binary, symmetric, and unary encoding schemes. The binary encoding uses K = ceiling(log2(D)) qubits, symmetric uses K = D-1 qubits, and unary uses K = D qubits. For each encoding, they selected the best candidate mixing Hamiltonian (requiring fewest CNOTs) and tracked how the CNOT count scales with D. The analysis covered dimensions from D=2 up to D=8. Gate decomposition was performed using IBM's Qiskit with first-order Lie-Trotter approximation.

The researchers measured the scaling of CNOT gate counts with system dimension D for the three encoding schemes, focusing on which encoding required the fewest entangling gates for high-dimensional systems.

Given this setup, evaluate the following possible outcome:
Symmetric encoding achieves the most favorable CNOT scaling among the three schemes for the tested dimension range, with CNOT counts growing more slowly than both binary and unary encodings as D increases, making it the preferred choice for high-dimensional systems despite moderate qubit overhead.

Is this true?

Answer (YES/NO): YES